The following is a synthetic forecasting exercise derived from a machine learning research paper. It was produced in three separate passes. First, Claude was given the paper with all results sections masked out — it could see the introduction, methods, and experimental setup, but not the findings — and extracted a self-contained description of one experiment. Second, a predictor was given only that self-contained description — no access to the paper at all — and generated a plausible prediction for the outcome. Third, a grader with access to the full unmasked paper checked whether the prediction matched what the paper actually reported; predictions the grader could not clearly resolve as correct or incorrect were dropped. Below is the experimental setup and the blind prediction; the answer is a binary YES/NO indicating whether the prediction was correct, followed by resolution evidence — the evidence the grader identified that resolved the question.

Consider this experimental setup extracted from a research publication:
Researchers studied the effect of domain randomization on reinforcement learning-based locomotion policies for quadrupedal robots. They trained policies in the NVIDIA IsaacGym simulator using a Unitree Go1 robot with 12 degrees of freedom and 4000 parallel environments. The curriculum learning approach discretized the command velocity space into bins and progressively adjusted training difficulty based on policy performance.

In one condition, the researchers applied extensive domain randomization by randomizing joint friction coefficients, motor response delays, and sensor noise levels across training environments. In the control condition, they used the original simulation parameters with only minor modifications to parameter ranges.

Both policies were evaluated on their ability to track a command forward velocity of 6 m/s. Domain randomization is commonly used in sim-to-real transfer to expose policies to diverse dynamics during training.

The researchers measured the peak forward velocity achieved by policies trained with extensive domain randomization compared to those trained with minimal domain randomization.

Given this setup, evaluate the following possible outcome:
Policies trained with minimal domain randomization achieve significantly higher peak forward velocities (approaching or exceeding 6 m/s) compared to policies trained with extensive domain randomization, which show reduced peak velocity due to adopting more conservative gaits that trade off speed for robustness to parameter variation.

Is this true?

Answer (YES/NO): NO